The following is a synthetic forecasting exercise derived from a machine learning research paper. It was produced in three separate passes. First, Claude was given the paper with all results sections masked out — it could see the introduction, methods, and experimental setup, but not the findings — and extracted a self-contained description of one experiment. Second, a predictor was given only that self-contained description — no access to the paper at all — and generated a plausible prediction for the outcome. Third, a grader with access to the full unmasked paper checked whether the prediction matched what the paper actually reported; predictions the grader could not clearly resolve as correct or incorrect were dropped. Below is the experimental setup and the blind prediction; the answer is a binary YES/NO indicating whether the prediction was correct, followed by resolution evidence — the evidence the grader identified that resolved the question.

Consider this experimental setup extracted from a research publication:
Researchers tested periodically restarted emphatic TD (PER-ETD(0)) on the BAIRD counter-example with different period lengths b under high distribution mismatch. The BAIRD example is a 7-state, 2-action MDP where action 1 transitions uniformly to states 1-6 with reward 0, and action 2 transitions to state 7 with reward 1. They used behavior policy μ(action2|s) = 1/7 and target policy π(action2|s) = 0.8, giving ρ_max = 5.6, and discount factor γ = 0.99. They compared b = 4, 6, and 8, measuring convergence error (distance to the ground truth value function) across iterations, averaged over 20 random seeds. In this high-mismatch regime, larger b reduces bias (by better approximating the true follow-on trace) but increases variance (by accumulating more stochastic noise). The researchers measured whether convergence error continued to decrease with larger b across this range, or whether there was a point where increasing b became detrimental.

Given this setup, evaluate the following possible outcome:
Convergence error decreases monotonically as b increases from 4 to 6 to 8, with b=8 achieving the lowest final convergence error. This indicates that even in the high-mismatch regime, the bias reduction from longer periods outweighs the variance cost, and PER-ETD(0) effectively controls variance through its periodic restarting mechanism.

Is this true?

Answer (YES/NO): YES